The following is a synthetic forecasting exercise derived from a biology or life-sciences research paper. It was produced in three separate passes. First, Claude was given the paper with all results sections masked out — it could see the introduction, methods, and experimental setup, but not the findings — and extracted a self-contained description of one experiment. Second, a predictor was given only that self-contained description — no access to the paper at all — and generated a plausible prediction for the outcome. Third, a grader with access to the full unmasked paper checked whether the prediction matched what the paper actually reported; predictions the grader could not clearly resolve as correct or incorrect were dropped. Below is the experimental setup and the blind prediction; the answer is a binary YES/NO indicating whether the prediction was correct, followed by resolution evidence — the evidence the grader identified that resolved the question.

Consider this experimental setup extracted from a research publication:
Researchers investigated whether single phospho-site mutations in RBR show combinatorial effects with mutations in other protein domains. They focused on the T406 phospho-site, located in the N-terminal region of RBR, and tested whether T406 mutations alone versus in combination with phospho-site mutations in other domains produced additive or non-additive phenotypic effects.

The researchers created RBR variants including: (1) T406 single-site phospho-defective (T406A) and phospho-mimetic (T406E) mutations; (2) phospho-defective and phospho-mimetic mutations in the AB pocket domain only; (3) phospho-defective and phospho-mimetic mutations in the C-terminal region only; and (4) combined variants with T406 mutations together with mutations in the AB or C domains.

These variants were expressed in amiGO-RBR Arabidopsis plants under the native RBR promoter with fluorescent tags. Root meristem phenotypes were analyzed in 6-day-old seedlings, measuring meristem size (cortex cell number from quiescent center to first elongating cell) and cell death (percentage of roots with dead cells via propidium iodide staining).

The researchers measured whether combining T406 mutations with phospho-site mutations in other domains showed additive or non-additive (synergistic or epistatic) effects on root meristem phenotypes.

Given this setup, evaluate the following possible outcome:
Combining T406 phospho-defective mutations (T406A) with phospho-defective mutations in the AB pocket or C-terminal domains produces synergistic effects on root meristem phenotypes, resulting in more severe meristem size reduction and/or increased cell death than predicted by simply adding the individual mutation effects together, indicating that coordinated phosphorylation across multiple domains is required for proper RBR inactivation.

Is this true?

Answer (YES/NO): NO